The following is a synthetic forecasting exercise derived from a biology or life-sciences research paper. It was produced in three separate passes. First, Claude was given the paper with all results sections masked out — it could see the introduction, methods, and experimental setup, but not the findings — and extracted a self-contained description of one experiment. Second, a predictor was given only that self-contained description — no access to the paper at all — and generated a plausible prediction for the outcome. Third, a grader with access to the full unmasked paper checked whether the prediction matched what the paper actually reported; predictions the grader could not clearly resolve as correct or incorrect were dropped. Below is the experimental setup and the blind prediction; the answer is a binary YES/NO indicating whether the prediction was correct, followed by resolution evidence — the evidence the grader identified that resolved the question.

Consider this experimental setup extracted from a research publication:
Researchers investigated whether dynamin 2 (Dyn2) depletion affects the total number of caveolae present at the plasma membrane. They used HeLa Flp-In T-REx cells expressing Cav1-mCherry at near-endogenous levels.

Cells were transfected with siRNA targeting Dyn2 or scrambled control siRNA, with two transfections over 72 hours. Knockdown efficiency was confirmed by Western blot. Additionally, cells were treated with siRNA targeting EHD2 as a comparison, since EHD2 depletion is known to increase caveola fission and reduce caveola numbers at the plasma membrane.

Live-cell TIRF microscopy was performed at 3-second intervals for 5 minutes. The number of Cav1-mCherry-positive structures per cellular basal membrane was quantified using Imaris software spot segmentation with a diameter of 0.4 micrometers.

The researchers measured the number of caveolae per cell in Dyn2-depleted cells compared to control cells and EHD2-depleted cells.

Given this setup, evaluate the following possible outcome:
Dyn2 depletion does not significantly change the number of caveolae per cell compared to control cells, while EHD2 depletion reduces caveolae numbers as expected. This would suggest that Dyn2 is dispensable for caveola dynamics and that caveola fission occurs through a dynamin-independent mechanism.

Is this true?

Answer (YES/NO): NO